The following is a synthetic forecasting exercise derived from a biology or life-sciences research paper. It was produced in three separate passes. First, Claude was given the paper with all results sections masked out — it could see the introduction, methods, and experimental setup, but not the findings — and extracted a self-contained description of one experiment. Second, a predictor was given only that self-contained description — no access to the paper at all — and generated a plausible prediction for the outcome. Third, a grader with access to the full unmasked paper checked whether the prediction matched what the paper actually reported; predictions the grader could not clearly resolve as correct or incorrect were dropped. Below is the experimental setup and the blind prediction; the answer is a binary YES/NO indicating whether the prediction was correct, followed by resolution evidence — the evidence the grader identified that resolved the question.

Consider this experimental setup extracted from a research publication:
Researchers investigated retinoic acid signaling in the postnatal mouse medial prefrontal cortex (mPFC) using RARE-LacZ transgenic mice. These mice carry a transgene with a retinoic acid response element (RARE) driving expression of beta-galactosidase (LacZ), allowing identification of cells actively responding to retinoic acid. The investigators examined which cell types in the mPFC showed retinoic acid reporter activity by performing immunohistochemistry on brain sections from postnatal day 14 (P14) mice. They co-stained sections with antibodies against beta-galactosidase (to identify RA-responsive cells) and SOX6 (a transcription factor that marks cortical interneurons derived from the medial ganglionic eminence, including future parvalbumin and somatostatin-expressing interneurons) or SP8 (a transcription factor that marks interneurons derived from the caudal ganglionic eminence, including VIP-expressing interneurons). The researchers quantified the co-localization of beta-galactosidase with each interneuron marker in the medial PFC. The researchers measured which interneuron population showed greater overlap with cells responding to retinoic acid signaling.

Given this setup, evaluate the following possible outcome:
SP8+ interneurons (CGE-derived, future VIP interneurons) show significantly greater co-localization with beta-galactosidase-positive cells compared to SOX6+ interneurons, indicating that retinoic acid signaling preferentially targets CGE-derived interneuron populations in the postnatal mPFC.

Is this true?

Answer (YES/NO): NO